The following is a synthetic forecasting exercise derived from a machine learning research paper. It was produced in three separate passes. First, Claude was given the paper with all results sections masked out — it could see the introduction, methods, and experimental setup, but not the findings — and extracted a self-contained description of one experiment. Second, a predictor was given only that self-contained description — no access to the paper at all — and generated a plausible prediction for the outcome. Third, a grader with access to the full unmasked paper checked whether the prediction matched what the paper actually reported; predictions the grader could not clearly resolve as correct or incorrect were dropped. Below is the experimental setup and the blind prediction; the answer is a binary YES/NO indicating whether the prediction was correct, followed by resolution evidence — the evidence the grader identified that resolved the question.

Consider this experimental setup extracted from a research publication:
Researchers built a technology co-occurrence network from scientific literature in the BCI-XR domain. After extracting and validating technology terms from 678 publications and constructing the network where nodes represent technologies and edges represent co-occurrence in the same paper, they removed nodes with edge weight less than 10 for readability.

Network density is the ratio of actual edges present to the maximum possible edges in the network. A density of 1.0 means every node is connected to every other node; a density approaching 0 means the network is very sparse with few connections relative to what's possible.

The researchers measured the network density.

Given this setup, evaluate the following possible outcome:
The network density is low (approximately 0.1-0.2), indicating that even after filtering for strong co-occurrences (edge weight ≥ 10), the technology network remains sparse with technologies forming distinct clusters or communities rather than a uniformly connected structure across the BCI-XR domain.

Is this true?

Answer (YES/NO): NO